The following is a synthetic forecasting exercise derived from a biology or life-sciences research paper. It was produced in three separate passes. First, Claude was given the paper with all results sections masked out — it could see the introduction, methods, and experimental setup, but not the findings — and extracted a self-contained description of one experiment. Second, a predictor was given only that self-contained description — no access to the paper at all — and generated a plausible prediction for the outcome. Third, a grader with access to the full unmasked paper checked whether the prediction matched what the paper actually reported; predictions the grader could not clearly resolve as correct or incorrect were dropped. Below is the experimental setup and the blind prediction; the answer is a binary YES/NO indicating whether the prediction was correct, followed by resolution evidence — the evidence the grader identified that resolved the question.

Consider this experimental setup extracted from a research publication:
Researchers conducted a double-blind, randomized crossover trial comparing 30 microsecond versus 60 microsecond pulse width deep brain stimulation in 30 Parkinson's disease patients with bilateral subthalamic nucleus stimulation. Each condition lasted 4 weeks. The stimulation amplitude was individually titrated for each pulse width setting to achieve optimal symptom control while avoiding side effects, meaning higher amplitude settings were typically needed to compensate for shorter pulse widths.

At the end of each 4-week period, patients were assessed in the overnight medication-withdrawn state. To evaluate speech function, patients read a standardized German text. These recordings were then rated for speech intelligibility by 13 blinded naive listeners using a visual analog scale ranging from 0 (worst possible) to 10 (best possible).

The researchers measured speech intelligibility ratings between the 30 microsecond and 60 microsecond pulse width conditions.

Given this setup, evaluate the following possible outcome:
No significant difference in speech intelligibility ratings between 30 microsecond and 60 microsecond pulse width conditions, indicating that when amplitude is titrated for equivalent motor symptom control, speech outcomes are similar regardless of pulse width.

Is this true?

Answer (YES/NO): YES